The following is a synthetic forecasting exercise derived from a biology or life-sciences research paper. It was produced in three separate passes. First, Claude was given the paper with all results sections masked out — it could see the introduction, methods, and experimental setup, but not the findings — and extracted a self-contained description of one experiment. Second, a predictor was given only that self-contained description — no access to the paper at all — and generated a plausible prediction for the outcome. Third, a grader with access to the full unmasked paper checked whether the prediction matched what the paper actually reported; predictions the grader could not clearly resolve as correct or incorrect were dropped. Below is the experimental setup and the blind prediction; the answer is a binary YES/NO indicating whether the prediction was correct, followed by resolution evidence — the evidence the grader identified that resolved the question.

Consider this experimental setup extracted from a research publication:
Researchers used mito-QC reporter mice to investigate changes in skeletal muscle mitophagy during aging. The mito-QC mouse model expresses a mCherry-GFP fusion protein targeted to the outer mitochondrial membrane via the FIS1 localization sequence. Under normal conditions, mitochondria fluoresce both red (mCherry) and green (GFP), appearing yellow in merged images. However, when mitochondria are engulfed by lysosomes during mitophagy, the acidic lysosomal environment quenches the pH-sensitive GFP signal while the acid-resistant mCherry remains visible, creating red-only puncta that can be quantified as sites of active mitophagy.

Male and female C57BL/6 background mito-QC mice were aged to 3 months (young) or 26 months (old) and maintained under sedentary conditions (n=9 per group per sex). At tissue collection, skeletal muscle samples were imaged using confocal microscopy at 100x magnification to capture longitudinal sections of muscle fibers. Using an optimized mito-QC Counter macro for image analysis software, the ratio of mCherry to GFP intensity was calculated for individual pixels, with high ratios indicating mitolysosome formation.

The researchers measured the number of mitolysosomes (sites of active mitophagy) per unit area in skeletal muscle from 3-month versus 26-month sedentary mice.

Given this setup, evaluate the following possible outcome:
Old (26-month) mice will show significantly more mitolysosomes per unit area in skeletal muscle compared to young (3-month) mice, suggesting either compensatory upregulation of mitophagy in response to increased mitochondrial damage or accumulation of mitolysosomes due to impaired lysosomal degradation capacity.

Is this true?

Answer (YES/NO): YES